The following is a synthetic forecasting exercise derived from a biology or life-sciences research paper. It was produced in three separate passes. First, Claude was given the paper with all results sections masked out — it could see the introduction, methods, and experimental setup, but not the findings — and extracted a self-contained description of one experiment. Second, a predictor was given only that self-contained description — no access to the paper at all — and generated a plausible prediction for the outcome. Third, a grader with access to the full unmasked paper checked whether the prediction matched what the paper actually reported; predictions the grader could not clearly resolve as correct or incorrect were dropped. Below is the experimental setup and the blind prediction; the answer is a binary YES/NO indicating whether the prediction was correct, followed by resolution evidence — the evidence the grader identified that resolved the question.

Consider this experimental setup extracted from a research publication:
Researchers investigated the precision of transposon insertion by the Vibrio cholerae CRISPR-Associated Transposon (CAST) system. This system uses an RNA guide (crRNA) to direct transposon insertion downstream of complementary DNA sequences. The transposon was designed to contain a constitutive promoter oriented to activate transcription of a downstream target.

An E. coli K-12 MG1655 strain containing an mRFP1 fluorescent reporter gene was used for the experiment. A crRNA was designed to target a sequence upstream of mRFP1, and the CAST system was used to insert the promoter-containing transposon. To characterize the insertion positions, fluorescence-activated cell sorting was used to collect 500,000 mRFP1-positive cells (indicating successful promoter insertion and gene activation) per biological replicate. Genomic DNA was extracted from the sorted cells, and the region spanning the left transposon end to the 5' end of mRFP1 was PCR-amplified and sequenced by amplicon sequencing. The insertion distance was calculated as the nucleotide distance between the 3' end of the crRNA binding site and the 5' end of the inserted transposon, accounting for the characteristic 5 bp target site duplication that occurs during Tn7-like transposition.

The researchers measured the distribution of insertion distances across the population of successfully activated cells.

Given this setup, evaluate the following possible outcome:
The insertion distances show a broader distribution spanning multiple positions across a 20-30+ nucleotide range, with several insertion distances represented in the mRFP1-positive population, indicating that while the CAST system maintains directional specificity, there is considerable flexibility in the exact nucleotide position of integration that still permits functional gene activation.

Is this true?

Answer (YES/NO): NO